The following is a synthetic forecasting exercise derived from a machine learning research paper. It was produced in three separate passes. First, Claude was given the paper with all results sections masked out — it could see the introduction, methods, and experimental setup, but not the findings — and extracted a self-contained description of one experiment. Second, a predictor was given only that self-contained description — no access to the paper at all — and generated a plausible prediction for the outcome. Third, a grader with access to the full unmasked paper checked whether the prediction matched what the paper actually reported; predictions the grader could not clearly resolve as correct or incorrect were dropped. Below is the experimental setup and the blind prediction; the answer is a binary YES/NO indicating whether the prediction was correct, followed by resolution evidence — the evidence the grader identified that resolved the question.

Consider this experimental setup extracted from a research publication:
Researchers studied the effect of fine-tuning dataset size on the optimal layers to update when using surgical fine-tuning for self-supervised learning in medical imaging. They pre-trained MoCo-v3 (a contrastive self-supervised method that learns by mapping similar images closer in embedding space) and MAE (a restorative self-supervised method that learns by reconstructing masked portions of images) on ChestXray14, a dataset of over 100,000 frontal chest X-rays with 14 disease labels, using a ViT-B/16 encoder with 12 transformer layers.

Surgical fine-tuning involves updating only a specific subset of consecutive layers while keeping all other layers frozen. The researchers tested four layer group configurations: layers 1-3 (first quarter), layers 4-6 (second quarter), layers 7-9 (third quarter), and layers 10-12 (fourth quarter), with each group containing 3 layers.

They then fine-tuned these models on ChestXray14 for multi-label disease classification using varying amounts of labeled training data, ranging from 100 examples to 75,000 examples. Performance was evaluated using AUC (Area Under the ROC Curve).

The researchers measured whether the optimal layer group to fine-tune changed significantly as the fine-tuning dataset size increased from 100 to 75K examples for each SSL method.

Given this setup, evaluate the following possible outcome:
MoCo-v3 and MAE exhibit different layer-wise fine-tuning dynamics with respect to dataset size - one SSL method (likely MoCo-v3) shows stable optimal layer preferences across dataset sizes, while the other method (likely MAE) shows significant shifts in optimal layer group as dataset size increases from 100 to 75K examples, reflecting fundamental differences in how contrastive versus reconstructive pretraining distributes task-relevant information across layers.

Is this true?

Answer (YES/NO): NO